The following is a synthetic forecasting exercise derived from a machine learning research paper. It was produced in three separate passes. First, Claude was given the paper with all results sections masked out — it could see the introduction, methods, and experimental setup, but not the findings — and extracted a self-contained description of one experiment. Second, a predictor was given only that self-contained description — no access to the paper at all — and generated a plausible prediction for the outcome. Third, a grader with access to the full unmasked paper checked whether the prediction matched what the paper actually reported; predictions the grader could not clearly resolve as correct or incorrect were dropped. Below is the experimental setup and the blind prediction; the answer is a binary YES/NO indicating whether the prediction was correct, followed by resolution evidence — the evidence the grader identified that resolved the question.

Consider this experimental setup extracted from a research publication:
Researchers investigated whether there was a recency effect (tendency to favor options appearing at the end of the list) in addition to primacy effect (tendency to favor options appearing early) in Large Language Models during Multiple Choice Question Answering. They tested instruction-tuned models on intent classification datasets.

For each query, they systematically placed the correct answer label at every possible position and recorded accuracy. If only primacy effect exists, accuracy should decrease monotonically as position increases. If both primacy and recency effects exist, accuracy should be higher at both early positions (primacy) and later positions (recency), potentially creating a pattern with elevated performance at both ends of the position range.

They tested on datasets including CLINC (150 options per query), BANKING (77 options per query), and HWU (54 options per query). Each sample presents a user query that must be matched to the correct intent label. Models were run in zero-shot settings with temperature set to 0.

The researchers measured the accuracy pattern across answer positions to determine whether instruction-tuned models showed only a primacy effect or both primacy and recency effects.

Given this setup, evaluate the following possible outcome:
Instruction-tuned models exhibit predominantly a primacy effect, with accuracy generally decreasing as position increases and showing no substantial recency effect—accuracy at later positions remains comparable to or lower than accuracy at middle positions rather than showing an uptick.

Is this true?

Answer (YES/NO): NO